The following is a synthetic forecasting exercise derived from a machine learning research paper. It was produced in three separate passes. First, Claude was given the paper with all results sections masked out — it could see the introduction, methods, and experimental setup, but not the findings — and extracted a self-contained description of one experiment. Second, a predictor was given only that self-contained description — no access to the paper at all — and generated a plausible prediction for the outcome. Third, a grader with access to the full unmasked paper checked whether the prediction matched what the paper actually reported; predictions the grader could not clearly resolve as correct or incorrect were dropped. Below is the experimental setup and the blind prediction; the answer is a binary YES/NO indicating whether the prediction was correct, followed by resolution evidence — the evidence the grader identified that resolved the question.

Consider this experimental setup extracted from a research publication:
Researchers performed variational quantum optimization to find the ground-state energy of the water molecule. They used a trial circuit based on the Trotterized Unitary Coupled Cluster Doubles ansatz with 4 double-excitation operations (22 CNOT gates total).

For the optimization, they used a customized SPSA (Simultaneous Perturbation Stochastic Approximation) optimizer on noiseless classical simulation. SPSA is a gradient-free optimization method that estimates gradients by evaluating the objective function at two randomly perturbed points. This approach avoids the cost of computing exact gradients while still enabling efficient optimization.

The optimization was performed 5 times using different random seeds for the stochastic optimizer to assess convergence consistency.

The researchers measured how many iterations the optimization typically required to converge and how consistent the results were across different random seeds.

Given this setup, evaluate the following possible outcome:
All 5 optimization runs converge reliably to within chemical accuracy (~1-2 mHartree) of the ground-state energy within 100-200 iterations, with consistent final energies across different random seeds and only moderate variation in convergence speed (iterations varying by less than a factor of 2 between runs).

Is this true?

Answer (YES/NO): NO